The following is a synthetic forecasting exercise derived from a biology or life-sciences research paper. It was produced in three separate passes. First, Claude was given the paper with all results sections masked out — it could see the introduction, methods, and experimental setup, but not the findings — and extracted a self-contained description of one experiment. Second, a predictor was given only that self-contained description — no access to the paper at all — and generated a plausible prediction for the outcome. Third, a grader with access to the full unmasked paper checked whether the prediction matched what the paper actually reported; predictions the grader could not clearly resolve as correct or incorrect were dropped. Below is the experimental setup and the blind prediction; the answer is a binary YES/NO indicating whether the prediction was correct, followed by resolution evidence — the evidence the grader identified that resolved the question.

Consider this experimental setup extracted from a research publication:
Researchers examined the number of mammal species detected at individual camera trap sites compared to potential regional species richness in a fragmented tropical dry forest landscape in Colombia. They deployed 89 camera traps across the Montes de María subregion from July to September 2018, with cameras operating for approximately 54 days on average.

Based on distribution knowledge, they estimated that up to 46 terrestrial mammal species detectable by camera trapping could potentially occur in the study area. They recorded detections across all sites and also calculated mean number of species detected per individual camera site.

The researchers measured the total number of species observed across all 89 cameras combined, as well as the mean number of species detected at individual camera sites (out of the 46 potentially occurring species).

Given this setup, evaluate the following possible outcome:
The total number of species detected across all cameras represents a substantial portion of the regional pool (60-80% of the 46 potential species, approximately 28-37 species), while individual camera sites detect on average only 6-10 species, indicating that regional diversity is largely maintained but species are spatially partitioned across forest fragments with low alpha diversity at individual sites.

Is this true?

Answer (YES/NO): NO